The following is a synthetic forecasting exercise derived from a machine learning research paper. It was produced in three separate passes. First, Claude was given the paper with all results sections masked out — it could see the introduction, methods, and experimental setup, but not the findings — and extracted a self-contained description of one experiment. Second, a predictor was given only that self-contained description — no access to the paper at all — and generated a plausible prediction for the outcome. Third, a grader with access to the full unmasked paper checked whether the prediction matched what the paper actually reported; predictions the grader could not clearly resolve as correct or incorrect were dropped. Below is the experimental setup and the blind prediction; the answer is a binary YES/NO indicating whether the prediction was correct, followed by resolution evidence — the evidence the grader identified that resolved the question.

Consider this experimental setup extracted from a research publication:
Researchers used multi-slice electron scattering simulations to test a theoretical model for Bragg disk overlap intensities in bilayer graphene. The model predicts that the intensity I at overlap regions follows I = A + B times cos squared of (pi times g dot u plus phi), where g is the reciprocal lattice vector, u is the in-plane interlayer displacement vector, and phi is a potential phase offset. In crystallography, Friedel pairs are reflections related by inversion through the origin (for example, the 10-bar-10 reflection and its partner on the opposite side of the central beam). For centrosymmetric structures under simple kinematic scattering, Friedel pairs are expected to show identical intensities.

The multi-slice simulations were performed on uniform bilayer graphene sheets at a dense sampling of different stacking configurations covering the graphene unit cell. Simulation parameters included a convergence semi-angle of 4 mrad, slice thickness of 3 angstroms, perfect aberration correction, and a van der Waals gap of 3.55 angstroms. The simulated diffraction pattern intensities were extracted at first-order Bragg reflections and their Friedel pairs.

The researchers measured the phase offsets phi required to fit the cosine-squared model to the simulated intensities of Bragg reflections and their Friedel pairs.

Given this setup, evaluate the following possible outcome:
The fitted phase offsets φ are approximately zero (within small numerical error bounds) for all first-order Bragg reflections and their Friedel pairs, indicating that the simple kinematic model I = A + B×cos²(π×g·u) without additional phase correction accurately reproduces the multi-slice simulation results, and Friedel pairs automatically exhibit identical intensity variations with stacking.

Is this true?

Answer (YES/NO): NO